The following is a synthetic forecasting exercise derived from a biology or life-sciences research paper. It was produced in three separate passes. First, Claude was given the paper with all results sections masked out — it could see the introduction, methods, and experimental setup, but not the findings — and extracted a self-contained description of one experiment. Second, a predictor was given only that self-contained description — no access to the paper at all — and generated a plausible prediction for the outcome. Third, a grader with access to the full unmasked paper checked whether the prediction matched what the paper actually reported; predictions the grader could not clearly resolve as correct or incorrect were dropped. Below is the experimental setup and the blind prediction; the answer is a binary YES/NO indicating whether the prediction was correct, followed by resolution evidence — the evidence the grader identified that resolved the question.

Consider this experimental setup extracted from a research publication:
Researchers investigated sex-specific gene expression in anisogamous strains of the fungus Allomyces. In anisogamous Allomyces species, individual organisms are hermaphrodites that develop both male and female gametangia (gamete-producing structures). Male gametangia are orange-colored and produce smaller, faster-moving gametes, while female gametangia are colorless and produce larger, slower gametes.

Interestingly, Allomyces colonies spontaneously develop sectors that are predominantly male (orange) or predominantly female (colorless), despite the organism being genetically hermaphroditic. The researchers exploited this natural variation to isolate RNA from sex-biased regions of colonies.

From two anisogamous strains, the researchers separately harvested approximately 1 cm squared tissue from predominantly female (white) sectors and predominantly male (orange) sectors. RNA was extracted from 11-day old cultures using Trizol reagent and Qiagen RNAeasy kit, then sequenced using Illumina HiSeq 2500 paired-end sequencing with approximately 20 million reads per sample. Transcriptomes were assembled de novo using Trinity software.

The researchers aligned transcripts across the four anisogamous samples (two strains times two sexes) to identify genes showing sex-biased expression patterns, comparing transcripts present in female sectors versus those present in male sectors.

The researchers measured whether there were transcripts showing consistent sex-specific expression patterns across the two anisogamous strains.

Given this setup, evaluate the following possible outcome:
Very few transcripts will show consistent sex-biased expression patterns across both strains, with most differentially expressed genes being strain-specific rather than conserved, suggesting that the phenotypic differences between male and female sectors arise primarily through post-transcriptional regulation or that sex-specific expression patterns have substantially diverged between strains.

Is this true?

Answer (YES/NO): YES